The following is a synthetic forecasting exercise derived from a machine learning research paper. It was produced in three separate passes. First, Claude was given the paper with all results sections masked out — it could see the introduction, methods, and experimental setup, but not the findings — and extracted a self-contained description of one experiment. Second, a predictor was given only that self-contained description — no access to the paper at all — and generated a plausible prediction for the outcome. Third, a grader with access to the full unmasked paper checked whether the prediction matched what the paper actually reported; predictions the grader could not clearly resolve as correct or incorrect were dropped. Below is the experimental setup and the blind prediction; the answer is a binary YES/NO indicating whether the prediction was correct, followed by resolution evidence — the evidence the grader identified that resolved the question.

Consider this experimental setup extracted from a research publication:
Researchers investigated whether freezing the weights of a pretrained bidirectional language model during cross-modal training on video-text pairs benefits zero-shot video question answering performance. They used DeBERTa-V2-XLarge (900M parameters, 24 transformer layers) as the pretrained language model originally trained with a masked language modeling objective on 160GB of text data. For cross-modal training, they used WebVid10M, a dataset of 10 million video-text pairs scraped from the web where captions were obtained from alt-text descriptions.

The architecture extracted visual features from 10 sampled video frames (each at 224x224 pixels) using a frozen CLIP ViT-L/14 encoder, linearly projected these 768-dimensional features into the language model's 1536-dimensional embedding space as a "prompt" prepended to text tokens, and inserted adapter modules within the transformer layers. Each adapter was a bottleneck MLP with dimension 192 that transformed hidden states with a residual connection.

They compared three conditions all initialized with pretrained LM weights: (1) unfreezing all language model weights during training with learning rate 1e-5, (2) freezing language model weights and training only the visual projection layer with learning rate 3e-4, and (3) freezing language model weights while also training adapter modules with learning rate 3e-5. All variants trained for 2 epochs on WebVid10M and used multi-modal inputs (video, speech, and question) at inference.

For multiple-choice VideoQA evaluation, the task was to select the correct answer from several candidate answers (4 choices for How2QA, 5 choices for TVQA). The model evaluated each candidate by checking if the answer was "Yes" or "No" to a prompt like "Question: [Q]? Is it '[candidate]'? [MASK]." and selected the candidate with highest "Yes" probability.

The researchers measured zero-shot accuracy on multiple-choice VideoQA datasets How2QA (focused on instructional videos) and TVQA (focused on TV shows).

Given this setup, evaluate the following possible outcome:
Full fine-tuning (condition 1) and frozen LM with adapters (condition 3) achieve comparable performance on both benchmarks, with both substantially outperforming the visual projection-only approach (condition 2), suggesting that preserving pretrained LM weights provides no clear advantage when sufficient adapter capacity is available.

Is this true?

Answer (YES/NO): NO